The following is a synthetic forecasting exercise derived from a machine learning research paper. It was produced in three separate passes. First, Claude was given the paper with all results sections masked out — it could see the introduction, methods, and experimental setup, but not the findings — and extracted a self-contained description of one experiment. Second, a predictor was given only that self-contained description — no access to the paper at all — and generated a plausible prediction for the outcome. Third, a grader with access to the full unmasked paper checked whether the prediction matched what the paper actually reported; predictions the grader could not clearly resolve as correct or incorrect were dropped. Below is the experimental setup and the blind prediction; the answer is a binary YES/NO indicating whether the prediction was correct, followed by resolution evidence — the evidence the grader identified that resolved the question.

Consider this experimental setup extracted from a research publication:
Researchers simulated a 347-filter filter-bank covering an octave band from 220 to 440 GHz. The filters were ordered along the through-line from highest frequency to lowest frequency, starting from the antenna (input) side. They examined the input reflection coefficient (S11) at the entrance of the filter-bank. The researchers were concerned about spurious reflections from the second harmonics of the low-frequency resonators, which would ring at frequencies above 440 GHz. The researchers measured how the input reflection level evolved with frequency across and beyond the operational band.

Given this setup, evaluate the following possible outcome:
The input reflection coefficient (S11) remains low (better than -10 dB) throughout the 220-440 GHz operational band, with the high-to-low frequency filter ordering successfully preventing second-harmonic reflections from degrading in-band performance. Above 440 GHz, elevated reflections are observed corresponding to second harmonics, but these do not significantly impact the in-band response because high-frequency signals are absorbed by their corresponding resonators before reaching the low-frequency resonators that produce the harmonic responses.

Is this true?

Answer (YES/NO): NO